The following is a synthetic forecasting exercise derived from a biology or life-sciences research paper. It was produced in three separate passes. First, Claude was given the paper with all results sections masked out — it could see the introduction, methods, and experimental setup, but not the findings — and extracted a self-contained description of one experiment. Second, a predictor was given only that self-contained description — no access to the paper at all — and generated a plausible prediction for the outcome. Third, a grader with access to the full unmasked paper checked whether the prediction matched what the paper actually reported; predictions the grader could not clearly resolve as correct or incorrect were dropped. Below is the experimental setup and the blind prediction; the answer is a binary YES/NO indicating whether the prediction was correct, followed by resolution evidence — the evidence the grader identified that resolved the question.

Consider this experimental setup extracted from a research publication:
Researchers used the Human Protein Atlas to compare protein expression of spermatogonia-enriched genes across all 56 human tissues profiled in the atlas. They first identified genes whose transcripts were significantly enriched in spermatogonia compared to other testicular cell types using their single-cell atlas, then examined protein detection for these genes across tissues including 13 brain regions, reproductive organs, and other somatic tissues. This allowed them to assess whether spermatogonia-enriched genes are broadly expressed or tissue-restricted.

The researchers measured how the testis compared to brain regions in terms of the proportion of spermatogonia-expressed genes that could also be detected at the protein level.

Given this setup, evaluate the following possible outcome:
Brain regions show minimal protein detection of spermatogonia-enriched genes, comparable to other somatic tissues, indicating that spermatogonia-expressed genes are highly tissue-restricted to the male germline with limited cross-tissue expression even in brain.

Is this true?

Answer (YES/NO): NO